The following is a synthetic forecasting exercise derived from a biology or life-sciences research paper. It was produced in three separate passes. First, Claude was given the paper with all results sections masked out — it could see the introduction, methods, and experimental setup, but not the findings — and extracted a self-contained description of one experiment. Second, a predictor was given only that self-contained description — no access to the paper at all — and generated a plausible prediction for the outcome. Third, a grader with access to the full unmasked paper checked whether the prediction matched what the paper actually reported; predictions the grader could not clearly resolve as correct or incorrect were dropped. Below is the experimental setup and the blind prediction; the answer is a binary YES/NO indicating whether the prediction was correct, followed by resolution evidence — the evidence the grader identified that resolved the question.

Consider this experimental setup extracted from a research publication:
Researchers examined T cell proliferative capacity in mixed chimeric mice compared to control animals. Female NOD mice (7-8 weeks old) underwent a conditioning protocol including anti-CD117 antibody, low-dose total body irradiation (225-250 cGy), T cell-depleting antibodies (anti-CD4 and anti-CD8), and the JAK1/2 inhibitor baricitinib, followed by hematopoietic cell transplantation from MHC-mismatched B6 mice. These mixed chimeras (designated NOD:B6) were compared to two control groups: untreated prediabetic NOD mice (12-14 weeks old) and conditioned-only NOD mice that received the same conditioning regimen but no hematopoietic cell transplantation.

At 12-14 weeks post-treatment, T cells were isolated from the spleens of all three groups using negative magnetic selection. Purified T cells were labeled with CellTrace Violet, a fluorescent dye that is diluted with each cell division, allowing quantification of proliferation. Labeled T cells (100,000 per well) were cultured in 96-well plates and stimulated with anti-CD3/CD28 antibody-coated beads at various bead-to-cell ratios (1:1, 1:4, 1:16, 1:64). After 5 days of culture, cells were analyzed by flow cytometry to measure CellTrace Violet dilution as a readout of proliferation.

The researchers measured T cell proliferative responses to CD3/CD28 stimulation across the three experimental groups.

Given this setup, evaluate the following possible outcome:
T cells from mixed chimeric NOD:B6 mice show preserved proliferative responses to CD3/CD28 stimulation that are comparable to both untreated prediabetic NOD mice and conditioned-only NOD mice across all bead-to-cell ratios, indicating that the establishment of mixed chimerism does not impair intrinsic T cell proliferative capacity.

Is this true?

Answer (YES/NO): NO